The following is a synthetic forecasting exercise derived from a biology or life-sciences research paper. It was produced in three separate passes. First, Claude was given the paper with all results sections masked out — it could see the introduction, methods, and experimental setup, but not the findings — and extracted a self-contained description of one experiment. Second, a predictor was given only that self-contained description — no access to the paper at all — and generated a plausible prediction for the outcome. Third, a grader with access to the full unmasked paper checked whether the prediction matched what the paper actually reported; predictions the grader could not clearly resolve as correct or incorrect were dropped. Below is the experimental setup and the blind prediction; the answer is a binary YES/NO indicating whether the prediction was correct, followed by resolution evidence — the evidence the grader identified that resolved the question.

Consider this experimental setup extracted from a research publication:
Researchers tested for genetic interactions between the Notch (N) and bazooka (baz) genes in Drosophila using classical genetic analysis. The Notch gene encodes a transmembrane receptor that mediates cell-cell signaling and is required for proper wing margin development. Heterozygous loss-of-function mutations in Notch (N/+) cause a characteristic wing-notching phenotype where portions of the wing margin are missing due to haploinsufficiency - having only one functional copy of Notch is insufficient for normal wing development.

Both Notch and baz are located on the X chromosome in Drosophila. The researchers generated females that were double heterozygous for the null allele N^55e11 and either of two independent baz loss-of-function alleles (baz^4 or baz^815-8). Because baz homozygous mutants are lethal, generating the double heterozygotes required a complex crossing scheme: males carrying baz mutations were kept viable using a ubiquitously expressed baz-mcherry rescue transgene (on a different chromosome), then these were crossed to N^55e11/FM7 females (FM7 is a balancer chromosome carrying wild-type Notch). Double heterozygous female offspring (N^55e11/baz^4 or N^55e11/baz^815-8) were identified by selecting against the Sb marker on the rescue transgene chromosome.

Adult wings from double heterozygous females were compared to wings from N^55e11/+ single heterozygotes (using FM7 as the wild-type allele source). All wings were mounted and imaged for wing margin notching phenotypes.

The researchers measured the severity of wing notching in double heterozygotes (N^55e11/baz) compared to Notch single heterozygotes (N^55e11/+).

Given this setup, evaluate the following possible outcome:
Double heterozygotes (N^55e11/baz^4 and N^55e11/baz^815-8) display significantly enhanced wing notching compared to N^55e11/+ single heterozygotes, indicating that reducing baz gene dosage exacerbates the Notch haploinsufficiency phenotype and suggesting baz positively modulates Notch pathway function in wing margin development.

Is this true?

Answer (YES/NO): YES